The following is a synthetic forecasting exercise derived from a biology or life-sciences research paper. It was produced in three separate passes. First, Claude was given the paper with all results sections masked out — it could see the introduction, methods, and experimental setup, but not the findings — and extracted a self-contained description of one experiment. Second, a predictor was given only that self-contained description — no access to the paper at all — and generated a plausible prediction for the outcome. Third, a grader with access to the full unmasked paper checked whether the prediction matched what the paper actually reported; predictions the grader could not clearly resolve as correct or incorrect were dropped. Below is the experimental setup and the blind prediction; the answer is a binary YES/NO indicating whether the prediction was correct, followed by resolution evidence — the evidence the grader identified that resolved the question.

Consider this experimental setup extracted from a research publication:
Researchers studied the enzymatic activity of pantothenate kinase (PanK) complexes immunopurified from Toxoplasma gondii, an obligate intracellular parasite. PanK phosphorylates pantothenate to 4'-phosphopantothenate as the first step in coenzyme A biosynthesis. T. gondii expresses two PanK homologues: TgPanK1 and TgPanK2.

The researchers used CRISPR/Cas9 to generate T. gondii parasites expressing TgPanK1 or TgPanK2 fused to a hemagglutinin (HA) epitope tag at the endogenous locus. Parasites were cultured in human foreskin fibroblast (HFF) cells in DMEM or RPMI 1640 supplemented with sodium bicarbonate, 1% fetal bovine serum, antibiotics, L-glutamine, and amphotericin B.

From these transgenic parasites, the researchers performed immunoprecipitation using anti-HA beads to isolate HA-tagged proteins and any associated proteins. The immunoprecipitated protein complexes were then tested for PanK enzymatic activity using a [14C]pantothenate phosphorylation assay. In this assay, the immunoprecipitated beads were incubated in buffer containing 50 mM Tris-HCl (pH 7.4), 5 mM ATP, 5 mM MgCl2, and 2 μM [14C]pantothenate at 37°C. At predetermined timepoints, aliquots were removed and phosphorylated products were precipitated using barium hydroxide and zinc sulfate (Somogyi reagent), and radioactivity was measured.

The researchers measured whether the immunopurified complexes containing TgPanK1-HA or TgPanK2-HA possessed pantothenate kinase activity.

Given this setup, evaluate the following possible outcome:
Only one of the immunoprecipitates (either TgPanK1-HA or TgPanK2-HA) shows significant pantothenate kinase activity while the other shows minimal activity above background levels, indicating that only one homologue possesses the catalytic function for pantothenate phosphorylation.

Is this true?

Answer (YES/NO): NO